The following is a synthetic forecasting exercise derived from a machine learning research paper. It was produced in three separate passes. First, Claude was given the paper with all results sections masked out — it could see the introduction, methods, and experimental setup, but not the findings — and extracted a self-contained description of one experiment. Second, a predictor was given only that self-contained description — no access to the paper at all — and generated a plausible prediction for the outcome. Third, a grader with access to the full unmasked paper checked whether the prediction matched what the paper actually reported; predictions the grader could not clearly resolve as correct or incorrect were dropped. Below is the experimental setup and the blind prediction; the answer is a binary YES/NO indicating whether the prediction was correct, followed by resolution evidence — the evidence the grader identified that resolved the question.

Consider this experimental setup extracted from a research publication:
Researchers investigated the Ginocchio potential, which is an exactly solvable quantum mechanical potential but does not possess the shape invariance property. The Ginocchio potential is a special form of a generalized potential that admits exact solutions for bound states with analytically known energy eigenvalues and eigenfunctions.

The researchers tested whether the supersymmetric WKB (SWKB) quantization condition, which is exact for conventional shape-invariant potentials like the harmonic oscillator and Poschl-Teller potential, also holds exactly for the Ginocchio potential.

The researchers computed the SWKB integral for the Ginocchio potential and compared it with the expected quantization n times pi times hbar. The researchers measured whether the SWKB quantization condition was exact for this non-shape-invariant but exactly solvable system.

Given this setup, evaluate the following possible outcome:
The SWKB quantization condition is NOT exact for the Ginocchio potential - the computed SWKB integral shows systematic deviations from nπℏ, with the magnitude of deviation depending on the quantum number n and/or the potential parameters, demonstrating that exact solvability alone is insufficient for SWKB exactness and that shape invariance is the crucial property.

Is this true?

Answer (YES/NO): NO